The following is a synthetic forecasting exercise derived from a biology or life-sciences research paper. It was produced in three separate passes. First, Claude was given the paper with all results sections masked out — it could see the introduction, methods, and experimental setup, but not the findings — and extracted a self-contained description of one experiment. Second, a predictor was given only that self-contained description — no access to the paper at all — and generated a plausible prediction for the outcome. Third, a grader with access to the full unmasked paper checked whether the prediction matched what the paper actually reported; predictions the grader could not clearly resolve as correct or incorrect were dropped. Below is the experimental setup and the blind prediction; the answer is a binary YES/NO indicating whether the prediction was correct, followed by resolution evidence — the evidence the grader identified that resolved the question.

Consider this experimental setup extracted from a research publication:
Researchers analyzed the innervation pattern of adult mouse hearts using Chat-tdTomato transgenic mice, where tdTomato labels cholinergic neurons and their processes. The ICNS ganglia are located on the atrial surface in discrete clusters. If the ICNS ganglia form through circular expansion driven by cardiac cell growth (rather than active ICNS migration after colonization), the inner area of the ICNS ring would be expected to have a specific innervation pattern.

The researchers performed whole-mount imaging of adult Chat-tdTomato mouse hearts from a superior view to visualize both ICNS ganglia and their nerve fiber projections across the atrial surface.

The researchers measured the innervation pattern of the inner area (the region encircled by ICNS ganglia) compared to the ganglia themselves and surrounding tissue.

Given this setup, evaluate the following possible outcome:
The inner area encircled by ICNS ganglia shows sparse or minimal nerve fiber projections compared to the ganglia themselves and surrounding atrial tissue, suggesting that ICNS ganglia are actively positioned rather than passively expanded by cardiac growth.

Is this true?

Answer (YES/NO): NO